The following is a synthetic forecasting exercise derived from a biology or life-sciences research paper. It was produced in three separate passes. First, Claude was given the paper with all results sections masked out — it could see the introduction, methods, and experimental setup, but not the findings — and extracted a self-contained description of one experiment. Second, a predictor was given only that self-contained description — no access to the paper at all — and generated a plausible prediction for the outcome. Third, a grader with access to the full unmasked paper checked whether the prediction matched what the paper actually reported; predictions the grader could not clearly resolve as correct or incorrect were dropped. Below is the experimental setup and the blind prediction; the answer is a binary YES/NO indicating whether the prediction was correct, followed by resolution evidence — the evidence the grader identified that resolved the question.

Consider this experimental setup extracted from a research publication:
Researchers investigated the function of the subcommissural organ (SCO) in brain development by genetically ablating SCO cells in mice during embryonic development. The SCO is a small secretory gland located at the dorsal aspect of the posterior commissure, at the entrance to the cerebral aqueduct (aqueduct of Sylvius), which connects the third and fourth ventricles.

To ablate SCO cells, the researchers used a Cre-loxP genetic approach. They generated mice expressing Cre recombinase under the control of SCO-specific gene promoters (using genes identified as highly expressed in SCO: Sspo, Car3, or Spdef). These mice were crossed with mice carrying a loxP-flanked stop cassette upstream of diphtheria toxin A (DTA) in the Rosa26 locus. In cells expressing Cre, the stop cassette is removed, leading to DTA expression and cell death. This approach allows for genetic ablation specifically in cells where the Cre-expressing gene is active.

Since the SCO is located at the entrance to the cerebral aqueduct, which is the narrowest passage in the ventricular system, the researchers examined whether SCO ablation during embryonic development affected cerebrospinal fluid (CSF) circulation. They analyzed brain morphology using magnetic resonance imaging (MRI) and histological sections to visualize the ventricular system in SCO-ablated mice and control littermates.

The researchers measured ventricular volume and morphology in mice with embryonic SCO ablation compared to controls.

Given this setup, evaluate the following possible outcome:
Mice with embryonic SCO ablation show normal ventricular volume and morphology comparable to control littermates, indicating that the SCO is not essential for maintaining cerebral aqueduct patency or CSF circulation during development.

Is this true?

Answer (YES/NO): NO